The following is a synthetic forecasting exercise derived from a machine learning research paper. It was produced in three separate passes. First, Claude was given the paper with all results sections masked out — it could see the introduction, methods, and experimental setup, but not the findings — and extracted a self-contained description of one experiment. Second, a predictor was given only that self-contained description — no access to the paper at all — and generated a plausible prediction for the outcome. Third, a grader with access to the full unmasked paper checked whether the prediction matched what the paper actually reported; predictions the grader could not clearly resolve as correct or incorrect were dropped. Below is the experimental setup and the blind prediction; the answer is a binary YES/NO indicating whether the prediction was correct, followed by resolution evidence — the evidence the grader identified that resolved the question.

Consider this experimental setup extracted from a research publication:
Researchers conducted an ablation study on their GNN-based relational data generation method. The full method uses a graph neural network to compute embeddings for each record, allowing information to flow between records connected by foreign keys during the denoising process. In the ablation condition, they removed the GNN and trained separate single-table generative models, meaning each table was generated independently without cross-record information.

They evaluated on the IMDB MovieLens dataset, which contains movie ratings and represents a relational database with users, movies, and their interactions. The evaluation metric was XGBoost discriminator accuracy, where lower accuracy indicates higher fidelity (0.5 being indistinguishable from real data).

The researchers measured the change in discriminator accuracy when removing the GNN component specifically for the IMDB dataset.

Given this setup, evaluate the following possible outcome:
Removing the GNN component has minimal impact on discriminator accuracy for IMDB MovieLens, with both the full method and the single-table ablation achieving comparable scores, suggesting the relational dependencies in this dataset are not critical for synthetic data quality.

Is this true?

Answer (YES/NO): NO